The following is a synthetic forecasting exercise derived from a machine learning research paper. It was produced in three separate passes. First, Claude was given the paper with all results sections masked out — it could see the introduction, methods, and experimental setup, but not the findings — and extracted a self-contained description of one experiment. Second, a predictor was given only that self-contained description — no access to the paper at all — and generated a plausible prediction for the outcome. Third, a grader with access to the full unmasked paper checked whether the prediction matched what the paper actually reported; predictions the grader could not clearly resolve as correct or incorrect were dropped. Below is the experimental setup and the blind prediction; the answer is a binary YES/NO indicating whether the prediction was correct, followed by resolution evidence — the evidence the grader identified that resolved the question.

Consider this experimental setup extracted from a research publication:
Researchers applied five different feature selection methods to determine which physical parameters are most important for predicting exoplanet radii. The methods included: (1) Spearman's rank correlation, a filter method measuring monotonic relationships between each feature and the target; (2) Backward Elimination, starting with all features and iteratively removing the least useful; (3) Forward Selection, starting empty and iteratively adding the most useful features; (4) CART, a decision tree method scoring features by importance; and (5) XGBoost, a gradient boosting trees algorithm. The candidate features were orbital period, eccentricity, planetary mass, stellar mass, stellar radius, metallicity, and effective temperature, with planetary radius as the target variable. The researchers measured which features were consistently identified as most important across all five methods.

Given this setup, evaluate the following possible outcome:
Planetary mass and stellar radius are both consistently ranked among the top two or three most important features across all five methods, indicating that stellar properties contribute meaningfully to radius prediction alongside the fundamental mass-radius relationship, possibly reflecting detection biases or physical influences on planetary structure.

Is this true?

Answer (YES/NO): NO